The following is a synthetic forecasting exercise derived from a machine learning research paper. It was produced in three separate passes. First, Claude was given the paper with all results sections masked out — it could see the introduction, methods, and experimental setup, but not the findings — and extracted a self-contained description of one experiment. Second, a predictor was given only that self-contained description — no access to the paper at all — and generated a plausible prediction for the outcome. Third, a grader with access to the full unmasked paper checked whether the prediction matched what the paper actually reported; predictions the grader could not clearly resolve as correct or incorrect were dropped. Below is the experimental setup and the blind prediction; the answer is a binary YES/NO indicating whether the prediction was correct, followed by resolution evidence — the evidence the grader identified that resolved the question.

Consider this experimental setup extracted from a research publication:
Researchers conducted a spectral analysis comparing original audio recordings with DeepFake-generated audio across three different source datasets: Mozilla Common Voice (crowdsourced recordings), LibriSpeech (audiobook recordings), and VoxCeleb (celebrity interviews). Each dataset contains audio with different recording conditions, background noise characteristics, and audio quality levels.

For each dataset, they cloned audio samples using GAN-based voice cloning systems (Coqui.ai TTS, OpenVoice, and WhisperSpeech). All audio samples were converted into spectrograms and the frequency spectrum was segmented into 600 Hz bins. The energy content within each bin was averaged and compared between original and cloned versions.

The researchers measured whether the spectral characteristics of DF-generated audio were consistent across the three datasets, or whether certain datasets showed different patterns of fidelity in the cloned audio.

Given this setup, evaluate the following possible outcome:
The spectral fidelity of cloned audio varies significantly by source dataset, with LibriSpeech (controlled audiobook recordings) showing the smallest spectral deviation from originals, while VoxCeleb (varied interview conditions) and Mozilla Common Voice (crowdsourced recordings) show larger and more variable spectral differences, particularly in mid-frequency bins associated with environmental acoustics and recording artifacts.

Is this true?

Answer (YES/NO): NO